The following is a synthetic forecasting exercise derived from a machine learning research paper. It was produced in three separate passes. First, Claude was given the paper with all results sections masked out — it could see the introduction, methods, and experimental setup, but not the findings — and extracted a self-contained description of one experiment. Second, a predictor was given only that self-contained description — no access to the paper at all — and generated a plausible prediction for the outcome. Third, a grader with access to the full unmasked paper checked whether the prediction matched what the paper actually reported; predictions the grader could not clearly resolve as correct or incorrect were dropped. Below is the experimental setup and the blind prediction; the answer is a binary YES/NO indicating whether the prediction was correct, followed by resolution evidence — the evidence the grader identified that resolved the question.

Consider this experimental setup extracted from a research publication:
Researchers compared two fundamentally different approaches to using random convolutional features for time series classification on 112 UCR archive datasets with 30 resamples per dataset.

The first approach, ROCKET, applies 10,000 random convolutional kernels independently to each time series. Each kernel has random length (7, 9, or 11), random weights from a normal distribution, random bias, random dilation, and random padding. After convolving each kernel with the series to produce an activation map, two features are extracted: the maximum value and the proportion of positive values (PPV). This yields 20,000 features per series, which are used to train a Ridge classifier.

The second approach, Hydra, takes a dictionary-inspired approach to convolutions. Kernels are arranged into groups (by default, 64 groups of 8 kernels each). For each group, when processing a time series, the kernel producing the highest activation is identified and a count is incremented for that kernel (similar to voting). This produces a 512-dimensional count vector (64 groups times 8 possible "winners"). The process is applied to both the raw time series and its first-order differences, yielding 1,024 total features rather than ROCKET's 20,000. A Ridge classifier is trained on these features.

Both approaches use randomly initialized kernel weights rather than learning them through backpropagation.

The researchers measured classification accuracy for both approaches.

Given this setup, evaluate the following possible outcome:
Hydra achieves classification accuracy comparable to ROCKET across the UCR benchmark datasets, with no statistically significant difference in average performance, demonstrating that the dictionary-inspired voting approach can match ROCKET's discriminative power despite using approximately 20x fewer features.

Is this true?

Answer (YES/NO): YES